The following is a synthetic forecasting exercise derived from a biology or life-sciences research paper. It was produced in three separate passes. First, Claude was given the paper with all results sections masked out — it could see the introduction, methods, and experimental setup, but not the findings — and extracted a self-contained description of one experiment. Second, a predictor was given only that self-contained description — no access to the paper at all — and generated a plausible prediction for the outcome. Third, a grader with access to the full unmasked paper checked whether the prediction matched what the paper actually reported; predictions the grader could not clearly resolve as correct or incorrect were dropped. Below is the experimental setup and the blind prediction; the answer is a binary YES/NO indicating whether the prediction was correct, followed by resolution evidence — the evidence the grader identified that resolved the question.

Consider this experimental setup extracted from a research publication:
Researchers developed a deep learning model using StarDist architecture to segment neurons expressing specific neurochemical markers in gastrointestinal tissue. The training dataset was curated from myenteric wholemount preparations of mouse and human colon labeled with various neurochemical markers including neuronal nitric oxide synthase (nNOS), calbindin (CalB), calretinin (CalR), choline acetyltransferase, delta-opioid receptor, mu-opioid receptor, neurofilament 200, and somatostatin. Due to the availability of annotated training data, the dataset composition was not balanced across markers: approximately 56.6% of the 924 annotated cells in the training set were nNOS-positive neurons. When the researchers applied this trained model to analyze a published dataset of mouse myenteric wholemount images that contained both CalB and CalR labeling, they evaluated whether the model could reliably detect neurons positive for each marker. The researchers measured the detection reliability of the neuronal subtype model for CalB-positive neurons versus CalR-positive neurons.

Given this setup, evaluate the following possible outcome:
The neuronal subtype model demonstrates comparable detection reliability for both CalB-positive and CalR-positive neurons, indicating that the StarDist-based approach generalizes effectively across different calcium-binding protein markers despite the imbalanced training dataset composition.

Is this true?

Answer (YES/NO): NO